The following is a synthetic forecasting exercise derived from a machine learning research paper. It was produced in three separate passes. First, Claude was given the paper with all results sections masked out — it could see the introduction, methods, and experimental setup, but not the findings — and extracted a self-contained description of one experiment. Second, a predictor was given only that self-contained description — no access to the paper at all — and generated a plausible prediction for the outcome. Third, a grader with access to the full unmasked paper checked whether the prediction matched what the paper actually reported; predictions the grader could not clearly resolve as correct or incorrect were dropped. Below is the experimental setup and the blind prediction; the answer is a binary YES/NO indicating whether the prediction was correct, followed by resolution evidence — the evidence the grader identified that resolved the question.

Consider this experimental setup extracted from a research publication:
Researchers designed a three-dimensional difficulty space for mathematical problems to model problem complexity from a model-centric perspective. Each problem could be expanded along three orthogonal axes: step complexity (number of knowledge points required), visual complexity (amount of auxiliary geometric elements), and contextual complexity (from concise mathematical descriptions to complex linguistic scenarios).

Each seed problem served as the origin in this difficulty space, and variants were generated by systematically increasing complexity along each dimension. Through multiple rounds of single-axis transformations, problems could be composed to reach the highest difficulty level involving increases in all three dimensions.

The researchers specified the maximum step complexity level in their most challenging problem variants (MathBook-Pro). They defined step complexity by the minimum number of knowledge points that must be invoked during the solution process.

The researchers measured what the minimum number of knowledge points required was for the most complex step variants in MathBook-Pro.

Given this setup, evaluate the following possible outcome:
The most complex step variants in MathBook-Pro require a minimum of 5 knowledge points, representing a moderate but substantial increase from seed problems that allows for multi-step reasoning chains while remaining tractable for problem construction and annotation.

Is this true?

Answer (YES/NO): NO